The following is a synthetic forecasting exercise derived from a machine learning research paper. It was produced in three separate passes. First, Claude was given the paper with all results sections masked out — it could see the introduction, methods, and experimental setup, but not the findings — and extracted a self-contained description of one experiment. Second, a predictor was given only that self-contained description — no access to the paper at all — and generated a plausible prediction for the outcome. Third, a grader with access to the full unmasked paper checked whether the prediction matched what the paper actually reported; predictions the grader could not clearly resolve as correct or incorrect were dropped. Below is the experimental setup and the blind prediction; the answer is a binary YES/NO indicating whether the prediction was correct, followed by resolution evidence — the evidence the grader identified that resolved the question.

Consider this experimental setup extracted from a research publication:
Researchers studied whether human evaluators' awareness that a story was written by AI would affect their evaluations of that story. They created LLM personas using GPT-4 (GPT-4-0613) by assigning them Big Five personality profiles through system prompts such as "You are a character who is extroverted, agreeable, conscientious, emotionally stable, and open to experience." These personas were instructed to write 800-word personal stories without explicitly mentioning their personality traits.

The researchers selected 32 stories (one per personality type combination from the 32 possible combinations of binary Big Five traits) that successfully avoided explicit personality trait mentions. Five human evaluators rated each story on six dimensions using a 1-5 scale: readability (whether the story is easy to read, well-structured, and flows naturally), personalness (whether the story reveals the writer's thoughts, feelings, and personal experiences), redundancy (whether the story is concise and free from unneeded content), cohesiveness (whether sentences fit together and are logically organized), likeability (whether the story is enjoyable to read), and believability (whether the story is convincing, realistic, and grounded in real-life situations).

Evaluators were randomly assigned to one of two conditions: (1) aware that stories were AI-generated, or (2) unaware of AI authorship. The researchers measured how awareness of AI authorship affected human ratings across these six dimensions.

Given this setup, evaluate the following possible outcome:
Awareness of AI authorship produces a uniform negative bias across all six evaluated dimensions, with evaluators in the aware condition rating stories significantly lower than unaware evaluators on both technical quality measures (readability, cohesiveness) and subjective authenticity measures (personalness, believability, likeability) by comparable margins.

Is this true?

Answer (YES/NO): NO